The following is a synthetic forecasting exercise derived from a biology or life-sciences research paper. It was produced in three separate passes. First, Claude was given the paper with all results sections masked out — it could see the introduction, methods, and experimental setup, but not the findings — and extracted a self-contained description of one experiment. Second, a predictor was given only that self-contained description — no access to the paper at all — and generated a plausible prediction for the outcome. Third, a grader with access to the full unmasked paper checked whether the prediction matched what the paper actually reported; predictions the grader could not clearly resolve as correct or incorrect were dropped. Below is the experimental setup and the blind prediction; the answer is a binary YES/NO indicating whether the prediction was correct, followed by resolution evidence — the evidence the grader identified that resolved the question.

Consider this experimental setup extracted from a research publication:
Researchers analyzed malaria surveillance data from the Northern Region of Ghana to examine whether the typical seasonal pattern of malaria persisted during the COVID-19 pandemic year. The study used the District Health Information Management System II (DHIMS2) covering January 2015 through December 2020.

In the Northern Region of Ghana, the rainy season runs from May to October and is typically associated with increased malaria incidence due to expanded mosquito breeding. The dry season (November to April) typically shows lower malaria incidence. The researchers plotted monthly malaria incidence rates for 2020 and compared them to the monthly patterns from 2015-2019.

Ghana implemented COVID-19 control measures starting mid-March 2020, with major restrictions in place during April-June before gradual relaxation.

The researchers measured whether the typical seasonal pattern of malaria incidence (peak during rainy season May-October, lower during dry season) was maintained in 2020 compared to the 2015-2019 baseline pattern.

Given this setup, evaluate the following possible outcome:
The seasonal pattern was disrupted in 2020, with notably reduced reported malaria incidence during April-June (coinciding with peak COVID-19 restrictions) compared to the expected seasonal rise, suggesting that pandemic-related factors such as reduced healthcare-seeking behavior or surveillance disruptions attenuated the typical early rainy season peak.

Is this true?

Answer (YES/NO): YES